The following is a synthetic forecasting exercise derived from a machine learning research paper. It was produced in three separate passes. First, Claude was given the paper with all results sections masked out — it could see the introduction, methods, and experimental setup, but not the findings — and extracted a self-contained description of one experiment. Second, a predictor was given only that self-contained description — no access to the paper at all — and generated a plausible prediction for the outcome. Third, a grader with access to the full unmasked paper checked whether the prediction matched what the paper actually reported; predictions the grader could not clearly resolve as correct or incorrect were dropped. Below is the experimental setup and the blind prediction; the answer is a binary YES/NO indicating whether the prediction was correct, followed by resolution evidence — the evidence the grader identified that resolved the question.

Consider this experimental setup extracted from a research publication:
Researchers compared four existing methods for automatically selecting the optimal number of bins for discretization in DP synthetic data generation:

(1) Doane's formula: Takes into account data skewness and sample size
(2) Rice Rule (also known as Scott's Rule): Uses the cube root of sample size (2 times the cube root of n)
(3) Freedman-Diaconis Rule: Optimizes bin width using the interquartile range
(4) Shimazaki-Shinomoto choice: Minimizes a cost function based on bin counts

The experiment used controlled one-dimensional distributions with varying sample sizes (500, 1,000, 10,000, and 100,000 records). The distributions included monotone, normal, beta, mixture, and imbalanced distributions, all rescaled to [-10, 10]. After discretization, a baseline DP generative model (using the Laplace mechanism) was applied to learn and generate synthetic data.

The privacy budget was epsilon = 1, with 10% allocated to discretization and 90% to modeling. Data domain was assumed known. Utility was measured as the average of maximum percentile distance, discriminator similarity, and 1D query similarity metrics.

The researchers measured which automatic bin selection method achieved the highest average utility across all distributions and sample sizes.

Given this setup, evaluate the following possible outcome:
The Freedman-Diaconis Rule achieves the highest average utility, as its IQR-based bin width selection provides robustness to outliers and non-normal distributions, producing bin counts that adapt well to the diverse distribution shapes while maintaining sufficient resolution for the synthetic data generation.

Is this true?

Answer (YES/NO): NO